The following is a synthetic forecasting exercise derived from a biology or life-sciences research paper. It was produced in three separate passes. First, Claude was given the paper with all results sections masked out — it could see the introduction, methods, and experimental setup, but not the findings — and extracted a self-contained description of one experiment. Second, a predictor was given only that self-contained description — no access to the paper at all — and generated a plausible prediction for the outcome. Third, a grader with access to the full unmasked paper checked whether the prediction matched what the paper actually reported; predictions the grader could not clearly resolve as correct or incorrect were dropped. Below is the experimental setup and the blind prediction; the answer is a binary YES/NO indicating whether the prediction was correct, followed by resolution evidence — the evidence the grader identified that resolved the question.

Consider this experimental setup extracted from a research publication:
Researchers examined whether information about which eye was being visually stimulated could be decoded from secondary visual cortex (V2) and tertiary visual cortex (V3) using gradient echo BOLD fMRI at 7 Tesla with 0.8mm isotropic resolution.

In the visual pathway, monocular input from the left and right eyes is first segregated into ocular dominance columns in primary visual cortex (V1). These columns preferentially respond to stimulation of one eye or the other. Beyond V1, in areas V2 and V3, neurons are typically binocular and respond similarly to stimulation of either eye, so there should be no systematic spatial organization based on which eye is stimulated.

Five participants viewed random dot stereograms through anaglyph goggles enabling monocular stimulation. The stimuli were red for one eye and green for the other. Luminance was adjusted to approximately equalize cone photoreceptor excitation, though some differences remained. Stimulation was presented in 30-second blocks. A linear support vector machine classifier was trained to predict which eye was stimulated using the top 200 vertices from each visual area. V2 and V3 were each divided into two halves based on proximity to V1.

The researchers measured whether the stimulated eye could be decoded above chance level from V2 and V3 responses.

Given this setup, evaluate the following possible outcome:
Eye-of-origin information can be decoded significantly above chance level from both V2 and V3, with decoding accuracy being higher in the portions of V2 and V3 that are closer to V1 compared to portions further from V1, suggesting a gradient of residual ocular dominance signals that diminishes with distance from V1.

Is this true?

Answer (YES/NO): NO